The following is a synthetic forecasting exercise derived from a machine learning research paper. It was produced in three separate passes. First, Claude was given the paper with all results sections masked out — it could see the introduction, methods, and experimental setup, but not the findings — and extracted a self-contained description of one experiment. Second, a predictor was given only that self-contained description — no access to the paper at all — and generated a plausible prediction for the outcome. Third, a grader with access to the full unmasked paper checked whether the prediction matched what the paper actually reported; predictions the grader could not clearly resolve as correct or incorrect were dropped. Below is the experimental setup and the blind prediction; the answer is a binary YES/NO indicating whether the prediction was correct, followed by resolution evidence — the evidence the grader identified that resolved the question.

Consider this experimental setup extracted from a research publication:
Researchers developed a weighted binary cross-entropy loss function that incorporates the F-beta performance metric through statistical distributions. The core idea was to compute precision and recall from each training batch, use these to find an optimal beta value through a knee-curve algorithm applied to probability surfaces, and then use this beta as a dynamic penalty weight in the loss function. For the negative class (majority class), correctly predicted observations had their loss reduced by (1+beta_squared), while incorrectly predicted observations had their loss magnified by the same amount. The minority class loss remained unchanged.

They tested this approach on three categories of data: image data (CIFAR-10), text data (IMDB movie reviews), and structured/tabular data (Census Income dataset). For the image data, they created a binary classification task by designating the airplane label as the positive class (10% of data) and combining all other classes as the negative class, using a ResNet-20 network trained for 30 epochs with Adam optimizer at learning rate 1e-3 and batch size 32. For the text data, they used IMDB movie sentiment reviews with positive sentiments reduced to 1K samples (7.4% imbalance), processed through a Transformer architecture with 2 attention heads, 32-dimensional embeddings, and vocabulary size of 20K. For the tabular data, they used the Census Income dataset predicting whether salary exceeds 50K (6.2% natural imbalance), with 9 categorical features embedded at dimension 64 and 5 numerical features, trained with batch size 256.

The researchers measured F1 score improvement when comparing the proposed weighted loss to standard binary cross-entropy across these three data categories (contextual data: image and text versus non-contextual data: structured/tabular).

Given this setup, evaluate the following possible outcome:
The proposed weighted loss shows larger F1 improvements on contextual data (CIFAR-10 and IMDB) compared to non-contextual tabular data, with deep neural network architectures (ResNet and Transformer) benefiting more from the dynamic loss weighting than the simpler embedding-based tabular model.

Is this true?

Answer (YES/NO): YES